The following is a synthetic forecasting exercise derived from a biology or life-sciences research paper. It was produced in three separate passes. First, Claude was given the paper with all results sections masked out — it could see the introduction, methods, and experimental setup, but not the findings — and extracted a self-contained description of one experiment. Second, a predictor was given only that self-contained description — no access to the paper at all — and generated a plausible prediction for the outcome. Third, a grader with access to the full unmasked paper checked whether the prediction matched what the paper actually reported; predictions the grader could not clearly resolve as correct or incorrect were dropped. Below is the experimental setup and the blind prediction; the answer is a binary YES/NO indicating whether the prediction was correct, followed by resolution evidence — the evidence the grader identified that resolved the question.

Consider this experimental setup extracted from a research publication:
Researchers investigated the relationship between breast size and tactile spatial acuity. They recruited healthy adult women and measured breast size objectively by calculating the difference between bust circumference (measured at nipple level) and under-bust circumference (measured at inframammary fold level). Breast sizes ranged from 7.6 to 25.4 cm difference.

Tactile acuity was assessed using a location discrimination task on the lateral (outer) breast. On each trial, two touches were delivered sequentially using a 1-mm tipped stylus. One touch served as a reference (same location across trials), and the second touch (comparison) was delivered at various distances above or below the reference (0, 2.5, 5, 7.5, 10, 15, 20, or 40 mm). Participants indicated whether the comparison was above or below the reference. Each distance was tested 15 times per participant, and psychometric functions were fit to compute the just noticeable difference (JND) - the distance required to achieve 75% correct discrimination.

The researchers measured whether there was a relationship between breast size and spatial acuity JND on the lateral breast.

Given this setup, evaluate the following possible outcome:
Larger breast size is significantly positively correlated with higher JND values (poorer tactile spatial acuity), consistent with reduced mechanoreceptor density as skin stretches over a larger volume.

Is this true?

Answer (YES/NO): YES